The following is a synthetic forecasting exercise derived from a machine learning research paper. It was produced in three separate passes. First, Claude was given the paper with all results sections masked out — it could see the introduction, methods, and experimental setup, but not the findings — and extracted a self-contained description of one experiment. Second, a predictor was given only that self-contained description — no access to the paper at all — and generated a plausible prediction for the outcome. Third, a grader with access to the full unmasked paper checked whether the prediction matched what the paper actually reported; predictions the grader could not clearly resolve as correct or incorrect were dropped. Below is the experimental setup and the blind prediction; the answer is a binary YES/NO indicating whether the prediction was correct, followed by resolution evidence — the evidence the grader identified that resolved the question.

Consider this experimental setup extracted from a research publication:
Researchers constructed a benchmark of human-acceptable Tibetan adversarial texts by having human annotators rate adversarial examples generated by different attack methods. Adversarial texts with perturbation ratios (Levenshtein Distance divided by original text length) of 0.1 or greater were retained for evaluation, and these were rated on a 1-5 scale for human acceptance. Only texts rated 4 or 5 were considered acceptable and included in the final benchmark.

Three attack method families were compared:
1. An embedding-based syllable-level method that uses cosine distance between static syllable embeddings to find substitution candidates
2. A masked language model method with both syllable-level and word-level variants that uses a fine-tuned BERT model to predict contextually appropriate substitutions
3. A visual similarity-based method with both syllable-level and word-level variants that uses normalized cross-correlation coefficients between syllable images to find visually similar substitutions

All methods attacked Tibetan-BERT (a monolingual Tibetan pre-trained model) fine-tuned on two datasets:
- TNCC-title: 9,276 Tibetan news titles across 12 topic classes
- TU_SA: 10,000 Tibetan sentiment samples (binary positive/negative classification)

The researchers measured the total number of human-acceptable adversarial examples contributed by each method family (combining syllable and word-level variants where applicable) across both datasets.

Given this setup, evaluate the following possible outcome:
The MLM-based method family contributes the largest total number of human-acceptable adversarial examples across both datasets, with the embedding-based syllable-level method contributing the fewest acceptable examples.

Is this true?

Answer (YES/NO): NO